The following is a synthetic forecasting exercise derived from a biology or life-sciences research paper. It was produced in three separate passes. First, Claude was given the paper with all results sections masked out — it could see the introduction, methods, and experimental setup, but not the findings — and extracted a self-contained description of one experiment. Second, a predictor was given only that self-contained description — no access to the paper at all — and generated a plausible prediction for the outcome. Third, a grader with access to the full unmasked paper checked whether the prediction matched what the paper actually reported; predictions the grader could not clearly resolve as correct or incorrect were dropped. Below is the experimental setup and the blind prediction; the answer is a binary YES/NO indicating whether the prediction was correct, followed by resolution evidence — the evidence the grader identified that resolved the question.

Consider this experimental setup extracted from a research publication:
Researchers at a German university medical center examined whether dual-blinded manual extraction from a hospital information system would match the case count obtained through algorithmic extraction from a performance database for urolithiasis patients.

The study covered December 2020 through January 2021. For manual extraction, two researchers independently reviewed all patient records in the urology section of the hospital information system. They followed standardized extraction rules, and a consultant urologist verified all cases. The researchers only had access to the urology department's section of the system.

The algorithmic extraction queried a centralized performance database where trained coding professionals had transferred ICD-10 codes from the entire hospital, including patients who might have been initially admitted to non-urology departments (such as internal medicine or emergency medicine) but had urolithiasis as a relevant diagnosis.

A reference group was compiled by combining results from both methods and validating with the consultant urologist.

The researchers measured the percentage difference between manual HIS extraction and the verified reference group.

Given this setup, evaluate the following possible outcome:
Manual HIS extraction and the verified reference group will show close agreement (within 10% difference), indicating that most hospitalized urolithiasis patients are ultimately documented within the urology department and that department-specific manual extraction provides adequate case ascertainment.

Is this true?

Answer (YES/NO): NO